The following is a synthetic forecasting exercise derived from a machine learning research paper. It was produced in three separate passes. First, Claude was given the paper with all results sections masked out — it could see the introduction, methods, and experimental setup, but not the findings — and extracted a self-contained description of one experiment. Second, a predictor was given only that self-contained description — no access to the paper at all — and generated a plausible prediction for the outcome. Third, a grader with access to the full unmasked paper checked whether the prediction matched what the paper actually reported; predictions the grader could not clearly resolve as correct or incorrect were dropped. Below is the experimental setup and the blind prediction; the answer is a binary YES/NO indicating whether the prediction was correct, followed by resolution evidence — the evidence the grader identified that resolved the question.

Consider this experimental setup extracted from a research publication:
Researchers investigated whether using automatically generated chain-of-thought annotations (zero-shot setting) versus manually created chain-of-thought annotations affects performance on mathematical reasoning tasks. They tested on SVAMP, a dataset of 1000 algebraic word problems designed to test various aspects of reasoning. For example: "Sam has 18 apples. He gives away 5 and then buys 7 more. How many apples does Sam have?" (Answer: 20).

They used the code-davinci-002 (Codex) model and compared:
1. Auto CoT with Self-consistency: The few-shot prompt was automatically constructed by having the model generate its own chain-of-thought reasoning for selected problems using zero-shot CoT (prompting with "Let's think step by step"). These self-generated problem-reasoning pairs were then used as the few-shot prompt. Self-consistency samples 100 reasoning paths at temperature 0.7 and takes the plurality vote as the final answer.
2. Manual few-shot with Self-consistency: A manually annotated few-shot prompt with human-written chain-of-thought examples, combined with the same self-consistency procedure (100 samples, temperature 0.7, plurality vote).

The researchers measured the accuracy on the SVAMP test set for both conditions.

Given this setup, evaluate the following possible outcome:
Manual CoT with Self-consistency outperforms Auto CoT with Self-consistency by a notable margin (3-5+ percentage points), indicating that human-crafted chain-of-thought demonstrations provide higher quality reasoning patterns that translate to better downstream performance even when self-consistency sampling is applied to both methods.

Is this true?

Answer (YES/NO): NO